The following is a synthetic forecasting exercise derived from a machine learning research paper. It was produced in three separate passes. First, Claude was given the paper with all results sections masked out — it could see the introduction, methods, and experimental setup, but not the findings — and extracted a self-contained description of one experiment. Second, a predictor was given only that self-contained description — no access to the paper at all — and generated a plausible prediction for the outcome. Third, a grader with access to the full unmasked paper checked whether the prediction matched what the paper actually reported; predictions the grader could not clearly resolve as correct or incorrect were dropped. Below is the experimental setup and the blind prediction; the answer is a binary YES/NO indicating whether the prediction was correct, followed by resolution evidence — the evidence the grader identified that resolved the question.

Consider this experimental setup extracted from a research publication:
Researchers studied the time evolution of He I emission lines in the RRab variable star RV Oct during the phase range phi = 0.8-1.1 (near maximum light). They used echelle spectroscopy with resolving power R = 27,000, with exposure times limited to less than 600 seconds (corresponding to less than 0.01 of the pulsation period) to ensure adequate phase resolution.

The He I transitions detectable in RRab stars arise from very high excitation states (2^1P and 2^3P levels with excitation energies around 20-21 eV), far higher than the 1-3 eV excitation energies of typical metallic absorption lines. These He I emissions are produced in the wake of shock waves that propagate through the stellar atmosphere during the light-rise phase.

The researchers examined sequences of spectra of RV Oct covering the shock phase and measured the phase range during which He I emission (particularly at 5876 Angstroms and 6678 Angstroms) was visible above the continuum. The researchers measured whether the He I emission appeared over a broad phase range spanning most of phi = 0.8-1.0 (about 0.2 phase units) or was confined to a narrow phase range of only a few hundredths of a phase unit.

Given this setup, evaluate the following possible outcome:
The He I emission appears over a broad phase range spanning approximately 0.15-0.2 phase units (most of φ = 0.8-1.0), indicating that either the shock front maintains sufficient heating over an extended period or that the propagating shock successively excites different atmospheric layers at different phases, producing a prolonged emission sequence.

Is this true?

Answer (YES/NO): NO